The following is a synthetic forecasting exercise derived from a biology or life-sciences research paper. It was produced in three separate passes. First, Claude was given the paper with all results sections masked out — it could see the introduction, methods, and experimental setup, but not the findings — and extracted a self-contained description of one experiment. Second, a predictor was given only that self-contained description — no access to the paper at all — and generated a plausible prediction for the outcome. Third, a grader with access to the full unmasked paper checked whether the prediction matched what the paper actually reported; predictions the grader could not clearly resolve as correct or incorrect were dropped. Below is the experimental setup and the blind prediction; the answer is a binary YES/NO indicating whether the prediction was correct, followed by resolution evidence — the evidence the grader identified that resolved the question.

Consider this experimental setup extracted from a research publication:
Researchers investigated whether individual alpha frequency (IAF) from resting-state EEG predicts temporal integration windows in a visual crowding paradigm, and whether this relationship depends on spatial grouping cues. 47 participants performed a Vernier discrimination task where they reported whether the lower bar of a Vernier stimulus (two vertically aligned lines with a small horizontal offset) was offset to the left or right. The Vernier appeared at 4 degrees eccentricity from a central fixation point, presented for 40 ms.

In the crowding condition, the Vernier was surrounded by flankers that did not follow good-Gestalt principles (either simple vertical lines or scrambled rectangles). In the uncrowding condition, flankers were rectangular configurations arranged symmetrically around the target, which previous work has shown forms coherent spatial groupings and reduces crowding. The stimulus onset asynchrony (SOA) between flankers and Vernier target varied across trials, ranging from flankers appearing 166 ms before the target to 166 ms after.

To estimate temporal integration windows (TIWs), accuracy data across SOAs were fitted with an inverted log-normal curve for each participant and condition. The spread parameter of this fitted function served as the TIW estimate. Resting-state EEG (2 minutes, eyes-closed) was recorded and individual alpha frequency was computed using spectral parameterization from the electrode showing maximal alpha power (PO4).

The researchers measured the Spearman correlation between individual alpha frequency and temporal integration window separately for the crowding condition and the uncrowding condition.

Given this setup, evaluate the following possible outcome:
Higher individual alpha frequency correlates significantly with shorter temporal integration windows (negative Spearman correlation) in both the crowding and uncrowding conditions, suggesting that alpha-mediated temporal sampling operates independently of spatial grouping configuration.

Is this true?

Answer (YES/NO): NO